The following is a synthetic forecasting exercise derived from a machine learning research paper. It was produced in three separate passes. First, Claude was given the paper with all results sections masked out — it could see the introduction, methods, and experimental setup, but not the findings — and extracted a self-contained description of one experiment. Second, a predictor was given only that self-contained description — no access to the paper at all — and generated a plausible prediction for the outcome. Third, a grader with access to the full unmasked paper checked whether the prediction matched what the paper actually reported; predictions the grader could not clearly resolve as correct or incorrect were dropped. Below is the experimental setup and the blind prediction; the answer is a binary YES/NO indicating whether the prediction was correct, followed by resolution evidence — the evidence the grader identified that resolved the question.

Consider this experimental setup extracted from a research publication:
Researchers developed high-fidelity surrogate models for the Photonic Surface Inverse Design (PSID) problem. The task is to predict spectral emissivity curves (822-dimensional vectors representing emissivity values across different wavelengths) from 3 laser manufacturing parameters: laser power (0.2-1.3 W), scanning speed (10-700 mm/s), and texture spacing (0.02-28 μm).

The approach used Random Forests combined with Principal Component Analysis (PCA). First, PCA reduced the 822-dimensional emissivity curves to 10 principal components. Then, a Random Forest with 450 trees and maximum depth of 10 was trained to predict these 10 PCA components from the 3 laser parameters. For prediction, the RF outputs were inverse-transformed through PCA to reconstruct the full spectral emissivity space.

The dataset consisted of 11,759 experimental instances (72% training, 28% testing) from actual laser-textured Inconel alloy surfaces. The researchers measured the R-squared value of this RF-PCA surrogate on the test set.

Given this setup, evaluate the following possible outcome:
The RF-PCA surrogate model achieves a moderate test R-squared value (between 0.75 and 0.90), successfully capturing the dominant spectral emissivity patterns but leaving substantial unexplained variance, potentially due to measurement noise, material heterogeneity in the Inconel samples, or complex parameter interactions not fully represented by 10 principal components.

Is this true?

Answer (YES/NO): NO